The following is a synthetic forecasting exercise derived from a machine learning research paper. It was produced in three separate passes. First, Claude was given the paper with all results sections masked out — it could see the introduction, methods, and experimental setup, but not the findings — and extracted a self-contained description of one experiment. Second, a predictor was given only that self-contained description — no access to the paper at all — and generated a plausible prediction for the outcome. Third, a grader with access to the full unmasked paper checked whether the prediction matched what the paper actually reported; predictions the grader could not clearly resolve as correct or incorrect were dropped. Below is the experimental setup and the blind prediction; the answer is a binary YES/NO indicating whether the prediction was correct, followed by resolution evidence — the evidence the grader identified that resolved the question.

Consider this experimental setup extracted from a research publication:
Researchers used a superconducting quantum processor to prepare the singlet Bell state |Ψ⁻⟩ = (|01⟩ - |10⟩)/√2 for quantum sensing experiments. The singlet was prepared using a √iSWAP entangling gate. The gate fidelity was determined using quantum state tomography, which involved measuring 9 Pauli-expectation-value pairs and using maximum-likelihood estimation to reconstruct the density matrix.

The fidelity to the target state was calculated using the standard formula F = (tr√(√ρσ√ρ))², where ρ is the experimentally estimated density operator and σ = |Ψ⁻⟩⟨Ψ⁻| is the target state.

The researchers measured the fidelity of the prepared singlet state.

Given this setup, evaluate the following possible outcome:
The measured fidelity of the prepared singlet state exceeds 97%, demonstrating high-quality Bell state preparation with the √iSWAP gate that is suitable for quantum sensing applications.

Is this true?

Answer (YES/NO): NO